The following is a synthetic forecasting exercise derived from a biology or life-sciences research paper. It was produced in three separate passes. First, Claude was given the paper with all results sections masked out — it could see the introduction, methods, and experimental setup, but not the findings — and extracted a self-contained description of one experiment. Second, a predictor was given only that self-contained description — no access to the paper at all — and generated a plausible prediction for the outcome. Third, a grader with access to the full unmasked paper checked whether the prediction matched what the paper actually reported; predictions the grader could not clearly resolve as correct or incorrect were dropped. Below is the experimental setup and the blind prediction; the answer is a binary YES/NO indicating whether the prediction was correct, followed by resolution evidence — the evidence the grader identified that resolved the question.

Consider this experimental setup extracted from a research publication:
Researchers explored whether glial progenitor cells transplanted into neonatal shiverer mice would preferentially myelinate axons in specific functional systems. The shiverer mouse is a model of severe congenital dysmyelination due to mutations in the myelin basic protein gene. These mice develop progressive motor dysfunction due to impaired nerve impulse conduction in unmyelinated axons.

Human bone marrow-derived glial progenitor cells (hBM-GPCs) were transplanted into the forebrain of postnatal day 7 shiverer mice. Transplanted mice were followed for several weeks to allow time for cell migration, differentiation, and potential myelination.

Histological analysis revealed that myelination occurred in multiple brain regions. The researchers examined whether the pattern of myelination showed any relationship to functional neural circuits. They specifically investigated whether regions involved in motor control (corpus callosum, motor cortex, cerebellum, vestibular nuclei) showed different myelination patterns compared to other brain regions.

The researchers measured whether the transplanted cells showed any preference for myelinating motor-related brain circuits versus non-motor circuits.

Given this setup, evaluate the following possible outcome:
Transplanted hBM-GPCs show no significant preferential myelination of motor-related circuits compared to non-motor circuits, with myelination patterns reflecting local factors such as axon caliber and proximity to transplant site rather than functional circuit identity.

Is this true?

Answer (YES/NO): NO